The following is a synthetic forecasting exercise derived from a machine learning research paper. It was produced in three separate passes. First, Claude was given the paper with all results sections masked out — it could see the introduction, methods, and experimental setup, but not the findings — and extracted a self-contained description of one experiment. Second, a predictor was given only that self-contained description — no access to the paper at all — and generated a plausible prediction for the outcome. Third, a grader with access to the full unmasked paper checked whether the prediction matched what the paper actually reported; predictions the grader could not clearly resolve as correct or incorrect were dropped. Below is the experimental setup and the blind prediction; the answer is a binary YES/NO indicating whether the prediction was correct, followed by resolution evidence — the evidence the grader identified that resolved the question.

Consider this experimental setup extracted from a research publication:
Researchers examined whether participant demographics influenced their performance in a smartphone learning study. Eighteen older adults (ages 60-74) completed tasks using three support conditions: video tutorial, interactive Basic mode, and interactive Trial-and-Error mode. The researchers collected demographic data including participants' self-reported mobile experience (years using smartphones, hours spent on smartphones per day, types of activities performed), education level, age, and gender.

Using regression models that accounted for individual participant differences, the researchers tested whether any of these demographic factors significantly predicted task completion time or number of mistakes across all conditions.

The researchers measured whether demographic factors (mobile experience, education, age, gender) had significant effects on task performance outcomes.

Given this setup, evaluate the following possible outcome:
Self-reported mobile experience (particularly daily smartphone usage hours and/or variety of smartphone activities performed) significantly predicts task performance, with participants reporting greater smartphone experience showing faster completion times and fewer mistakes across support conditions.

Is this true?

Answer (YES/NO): NO